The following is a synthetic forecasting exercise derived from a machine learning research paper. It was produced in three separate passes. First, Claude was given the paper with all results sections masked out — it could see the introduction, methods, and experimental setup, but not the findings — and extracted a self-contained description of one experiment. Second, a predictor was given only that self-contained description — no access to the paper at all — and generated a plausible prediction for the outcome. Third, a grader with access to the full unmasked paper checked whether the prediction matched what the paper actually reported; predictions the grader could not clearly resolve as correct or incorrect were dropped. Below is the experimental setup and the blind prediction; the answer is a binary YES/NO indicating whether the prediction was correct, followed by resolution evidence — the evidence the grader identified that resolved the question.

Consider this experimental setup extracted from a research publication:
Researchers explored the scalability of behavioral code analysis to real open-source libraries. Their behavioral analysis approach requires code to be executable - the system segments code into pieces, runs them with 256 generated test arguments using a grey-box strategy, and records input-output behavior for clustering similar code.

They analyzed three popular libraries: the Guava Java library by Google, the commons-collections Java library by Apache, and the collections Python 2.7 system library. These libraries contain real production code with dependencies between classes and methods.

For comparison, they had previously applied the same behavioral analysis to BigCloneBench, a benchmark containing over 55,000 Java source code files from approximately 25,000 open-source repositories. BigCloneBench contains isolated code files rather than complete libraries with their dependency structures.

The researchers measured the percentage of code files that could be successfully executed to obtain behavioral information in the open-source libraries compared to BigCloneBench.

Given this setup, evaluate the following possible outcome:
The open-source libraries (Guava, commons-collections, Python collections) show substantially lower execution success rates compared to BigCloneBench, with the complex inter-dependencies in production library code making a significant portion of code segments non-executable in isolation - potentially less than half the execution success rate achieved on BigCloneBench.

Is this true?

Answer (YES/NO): NO